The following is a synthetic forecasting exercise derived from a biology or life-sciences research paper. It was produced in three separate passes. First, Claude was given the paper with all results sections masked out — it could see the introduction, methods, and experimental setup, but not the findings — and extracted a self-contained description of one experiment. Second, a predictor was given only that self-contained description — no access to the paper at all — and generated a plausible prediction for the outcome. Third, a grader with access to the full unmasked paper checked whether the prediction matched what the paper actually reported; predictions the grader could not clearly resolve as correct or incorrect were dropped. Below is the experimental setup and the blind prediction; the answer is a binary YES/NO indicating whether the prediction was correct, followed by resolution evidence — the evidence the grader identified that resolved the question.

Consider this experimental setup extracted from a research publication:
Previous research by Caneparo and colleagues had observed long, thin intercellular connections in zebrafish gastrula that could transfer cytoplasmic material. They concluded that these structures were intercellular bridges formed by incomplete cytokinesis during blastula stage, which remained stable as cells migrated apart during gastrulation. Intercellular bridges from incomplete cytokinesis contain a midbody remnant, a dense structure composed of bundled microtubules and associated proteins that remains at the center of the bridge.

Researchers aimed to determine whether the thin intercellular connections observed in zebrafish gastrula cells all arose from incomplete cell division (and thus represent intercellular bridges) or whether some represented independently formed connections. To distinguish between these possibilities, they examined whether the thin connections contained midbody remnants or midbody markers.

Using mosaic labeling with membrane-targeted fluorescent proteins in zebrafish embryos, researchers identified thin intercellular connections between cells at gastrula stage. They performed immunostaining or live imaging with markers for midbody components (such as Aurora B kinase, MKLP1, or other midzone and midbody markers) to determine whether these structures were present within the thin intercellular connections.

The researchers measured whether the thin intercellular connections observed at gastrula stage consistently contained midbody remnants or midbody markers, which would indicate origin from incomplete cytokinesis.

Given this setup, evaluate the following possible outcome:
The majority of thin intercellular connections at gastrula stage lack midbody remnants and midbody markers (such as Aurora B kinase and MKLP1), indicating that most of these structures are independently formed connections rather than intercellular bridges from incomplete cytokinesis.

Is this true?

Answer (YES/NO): YES